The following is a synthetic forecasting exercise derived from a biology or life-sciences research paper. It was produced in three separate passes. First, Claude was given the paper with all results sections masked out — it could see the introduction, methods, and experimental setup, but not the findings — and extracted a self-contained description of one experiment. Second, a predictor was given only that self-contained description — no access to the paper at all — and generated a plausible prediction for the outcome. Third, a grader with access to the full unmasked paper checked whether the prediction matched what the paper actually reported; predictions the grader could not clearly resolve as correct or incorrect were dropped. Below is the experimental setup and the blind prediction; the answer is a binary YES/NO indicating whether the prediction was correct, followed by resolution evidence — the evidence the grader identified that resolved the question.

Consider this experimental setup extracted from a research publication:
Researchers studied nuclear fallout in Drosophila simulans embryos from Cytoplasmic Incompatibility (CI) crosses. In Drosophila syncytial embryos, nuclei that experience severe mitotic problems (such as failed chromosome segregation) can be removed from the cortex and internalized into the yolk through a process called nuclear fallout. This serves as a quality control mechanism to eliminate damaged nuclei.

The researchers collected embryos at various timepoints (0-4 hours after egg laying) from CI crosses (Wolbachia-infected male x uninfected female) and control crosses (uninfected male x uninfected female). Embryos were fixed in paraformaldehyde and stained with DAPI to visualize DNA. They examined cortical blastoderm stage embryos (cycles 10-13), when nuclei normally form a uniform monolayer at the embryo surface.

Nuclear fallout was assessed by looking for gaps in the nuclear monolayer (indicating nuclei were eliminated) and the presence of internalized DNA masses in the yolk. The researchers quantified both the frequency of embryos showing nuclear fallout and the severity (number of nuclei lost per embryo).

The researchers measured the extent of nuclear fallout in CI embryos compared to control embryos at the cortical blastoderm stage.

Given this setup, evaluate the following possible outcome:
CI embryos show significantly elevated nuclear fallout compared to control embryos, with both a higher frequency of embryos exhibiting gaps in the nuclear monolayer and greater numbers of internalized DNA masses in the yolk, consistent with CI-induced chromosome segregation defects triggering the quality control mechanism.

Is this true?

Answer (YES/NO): YES